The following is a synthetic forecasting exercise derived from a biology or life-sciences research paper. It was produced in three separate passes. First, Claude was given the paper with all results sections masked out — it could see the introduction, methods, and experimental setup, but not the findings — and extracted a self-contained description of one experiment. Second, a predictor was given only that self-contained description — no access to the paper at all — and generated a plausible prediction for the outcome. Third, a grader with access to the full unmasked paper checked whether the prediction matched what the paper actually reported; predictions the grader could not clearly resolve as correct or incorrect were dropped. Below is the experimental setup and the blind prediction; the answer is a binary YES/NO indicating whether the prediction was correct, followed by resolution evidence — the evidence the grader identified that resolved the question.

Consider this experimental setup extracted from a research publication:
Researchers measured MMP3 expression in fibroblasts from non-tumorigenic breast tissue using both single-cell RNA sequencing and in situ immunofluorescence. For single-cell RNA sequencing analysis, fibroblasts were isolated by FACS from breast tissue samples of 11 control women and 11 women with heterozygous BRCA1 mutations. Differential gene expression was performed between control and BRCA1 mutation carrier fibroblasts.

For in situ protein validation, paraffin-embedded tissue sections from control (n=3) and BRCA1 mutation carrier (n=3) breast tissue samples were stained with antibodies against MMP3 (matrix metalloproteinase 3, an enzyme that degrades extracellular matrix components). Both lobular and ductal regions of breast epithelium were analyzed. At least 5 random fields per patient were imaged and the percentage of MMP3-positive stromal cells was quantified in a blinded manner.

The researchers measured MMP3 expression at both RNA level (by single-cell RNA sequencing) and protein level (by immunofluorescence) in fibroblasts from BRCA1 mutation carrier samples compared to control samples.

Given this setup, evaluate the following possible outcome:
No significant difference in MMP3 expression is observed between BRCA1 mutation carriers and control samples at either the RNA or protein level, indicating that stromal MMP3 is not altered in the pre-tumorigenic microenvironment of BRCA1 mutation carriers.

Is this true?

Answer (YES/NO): NO